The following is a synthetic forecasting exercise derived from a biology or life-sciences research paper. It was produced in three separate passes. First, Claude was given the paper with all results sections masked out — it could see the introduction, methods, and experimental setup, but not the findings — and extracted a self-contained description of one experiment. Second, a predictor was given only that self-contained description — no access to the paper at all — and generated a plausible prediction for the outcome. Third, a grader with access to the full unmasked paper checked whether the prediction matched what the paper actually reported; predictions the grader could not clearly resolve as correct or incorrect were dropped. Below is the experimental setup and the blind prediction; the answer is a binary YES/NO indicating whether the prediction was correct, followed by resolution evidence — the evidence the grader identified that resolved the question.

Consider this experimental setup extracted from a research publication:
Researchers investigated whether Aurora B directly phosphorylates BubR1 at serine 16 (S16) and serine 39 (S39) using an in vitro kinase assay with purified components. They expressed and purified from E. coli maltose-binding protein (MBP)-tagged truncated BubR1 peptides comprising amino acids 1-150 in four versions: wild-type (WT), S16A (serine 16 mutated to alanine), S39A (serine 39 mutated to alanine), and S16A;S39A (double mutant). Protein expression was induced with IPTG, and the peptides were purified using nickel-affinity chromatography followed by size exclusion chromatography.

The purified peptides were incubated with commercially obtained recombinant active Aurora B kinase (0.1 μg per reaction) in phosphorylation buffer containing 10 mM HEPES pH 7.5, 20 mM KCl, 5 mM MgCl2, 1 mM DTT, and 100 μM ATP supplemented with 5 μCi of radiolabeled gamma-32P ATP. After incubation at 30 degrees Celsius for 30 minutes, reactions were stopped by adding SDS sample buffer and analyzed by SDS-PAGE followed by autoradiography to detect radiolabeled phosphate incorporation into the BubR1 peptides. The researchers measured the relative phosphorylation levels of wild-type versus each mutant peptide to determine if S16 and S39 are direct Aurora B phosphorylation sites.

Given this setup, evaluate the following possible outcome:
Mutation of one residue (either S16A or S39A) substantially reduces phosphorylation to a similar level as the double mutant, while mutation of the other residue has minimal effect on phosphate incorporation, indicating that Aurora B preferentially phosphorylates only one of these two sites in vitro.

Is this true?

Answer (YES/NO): NO